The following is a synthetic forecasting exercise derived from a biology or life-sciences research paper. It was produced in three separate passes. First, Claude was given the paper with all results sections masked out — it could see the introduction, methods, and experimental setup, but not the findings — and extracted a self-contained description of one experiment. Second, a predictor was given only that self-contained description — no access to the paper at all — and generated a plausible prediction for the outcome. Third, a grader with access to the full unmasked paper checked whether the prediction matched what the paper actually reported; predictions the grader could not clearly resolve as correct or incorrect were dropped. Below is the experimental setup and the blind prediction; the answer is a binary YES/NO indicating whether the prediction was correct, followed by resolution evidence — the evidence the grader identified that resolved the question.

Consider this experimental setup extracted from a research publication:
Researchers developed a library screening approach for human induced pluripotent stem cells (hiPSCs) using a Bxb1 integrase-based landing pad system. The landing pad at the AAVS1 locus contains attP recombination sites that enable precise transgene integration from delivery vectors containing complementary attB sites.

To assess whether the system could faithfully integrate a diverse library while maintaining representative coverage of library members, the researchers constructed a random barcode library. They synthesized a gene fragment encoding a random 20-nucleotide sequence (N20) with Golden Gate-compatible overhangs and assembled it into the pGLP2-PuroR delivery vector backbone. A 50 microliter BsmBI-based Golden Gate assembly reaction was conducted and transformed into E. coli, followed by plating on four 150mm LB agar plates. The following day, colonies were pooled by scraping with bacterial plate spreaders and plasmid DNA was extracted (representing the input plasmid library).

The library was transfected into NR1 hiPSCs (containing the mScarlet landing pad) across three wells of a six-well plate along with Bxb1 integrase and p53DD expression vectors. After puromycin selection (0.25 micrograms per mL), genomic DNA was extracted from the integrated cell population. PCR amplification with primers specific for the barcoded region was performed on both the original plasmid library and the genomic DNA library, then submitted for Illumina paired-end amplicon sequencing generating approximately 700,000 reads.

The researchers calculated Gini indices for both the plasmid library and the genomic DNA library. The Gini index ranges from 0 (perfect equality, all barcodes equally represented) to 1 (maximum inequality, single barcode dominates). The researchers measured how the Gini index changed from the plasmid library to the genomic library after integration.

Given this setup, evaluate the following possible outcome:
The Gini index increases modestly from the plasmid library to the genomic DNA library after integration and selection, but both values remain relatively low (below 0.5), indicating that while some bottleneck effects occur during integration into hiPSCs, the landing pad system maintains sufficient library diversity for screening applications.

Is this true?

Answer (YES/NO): YES